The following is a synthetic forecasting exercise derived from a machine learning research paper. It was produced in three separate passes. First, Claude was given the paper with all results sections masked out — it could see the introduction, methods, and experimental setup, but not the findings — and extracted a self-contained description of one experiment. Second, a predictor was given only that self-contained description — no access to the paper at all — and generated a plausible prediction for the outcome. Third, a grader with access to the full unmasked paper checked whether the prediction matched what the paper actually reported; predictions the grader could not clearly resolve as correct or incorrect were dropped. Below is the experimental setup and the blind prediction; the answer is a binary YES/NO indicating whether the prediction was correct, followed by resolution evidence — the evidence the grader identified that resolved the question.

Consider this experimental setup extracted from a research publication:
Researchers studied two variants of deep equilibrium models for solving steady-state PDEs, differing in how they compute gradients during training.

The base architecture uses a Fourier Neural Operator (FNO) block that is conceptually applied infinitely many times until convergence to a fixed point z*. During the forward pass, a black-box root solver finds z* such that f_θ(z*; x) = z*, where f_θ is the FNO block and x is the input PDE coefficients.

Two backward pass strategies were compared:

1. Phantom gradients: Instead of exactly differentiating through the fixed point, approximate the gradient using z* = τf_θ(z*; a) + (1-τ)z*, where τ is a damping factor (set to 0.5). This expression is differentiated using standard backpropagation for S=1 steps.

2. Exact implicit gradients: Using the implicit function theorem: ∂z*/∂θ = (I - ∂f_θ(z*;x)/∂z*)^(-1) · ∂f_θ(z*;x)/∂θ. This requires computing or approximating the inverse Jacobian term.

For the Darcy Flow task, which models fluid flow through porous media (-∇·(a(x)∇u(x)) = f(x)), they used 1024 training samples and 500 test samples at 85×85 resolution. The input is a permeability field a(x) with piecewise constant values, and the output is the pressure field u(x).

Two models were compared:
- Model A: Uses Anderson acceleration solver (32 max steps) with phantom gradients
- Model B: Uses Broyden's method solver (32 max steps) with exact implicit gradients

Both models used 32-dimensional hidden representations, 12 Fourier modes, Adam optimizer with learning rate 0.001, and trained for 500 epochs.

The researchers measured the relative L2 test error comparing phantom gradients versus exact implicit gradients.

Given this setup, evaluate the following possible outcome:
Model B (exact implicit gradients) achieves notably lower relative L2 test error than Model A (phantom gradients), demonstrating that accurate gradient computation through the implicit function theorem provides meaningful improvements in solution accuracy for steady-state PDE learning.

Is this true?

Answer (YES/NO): NO